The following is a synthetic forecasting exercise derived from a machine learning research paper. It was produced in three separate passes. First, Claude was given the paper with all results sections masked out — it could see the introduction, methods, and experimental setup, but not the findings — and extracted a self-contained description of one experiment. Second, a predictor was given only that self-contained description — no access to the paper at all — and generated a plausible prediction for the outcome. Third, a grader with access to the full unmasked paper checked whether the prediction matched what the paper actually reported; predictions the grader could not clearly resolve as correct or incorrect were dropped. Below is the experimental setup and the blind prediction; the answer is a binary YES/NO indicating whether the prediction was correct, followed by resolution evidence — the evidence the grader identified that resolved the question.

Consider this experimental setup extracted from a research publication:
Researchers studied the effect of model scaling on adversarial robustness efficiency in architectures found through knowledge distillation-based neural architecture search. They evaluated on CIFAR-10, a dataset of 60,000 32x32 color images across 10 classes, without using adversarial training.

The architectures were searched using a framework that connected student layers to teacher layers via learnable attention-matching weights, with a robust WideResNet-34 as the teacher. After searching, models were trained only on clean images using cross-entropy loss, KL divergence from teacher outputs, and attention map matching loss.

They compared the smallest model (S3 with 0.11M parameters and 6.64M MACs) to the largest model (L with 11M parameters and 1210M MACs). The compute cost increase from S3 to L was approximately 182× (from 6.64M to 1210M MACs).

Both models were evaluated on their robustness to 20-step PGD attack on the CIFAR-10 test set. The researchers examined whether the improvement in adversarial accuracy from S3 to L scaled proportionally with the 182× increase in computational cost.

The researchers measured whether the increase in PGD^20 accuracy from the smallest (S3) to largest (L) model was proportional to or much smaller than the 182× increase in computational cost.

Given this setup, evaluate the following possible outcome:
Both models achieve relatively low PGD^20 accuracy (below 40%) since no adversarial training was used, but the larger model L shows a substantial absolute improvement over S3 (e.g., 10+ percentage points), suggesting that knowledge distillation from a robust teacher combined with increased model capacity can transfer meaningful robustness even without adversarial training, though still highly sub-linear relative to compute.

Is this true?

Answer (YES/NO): NO